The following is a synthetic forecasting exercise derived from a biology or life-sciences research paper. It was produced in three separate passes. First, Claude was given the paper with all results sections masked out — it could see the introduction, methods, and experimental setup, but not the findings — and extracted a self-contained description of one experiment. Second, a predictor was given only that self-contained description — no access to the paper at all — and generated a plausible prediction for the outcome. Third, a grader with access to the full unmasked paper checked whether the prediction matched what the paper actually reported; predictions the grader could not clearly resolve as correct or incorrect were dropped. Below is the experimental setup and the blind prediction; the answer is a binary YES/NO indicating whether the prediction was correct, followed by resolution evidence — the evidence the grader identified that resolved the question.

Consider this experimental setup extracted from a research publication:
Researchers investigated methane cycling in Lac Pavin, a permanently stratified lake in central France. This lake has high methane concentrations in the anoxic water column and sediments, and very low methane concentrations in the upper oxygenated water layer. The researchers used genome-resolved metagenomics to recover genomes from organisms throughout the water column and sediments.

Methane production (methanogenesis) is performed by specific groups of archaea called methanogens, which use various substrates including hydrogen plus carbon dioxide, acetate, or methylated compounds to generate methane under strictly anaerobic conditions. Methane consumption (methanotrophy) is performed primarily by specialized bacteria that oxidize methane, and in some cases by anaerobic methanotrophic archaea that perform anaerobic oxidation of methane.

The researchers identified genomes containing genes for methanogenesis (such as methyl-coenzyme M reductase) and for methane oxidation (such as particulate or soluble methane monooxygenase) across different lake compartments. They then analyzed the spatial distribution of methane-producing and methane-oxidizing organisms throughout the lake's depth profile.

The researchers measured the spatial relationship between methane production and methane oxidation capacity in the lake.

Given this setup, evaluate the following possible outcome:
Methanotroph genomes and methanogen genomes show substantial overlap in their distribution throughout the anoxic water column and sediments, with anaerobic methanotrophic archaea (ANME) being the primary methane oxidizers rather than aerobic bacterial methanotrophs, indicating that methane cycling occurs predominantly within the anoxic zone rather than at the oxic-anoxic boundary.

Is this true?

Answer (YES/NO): NO